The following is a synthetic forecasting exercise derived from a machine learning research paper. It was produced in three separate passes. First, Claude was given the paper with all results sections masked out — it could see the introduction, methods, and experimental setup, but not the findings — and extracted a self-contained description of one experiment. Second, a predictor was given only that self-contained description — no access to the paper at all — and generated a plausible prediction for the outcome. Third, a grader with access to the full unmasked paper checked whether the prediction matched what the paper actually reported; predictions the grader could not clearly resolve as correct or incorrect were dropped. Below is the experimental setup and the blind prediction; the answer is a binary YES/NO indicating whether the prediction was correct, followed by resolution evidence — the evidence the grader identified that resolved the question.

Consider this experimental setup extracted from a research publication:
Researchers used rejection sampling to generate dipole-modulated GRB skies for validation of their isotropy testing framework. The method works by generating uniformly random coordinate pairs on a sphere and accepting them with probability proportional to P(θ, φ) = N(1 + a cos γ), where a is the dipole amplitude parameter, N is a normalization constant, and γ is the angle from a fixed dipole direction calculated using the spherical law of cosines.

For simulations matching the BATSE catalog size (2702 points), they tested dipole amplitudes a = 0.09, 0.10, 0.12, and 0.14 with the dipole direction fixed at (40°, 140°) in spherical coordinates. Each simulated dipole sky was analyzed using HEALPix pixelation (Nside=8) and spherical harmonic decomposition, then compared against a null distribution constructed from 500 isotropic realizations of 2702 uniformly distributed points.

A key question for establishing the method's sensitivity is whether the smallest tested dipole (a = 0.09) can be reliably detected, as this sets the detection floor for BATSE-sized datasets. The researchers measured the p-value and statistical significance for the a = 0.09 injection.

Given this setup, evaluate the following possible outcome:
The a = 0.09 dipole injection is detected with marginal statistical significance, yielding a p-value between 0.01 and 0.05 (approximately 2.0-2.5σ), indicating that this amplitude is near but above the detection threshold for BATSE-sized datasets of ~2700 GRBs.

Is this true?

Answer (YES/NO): YES